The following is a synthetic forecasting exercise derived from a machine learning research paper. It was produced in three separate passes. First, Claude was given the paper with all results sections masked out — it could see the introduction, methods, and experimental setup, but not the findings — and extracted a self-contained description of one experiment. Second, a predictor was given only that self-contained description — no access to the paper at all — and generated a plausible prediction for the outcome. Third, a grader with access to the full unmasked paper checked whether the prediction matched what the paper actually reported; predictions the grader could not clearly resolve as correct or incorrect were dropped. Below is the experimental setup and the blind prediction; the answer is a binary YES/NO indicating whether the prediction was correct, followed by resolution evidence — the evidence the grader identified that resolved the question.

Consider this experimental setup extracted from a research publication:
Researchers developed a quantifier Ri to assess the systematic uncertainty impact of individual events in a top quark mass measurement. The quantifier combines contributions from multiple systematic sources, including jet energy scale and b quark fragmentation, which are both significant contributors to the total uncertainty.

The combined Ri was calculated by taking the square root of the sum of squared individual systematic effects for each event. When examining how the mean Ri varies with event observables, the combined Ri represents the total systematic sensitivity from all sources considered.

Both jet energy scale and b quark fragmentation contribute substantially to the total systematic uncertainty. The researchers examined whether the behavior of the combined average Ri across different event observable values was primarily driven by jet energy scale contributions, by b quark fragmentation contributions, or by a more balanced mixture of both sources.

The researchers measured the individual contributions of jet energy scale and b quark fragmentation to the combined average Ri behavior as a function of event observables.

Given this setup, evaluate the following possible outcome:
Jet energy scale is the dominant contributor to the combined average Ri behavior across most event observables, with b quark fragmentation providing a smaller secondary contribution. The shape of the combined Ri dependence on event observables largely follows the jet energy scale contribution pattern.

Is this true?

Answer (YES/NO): YES